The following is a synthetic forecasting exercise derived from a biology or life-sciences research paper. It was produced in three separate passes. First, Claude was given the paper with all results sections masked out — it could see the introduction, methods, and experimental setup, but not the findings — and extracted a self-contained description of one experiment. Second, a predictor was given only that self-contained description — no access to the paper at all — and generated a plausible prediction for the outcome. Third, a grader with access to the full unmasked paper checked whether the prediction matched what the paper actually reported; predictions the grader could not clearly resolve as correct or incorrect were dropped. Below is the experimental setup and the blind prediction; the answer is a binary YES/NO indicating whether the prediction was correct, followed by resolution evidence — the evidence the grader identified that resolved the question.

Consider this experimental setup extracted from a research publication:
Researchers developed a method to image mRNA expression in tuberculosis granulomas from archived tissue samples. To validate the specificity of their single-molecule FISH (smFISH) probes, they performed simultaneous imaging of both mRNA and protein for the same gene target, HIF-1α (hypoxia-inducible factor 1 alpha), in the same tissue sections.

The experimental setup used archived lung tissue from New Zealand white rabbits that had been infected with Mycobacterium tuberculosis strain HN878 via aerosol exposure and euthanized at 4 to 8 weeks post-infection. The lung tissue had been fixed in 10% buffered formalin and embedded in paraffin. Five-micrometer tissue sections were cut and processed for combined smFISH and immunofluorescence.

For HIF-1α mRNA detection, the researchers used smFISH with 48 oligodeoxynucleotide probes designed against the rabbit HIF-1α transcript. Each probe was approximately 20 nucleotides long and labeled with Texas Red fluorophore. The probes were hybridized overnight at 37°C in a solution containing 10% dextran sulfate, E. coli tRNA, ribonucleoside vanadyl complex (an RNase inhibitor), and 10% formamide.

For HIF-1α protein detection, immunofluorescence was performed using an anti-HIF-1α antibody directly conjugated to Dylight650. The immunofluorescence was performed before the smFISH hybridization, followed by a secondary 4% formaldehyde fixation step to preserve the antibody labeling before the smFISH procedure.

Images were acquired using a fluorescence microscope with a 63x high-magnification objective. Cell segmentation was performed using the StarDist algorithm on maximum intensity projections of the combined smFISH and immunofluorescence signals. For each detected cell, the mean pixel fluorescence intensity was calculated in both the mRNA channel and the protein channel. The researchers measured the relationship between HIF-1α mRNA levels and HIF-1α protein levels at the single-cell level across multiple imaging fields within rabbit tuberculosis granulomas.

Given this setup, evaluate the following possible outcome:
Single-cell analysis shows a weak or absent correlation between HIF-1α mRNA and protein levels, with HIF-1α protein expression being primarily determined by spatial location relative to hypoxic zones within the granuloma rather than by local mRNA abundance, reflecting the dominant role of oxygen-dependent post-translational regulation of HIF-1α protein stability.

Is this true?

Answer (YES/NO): NO